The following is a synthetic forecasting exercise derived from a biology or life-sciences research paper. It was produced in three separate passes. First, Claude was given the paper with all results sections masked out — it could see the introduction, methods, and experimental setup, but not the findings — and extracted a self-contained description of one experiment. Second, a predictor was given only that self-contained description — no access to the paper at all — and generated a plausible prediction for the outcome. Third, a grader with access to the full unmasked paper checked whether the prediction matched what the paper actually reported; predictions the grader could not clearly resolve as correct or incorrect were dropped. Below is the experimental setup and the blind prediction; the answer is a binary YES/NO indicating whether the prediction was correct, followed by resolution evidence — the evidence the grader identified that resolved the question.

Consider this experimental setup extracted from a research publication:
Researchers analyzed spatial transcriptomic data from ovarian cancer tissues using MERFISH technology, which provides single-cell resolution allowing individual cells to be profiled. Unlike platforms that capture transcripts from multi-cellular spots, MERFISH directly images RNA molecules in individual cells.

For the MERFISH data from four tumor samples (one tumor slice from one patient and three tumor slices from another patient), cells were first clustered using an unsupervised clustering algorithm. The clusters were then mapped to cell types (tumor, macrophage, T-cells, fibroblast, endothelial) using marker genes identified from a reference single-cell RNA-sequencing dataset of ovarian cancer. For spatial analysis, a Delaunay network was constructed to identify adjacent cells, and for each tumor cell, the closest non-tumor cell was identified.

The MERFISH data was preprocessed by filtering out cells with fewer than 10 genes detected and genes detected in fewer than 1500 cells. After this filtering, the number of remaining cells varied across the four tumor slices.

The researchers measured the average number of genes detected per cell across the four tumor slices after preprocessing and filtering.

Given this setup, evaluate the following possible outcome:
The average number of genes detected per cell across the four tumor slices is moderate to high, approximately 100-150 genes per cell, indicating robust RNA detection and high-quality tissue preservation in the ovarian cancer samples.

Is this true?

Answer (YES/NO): NO